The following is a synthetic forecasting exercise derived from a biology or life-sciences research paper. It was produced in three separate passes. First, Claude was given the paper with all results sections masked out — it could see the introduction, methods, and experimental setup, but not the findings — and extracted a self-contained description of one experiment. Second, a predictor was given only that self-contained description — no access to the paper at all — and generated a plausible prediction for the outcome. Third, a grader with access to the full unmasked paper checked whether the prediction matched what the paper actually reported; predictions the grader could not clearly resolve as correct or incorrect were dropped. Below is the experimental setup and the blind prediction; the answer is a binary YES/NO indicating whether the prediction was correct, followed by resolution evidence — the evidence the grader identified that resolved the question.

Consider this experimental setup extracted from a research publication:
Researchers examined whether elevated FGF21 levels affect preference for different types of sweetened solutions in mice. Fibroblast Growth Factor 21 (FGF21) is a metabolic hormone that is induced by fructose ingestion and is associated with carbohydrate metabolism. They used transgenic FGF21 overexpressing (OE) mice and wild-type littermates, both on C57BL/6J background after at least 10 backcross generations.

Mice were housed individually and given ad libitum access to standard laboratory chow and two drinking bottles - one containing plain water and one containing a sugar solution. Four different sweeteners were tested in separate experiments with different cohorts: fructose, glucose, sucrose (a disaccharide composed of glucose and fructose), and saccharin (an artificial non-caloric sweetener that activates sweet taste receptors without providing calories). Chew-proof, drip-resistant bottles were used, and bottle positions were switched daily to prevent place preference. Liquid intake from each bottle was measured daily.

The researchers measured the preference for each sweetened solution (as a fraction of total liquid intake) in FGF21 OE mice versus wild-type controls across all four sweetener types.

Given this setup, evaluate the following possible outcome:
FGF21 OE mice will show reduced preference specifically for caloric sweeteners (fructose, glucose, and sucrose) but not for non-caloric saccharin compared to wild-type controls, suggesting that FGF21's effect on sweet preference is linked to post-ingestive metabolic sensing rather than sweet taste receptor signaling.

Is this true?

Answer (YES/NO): NO